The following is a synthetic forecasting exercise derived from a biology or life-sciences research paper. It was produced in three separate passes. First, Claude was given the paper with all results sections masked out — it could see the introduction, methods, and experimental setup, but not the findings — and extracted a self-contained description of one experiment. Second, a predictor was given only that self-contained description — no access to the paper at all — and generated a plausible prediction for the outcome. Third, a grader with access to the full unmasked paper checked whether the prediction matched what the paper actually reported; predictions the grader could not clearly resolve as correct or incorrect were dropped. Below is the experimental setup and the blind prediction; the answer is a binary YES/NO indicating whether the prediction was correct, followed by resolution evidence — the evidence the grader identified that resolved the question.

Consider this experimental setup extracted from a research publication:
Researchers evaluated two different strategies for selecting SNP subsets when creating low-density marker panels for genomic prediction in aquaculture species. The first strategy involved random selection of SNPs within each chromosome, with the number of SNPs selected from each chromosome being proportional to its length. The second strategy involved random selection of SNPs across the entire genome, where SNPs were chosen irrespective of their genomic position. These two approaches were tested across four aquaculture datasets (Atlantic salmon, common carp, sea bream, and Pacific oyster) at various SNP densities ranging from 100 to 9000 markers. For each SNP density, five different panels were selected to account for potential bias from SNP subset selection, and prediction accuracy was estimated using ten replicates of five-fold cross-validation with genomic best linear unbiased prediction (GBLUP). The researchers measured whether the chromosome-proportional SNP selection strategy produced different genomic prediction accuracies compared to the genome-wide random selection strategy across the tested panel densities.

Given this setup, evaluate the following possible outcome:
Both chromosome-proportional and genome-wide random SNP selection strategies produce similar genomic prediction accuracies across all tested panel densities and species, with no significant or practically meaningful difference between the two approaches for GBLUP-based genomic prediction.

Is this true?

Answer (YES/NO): YES